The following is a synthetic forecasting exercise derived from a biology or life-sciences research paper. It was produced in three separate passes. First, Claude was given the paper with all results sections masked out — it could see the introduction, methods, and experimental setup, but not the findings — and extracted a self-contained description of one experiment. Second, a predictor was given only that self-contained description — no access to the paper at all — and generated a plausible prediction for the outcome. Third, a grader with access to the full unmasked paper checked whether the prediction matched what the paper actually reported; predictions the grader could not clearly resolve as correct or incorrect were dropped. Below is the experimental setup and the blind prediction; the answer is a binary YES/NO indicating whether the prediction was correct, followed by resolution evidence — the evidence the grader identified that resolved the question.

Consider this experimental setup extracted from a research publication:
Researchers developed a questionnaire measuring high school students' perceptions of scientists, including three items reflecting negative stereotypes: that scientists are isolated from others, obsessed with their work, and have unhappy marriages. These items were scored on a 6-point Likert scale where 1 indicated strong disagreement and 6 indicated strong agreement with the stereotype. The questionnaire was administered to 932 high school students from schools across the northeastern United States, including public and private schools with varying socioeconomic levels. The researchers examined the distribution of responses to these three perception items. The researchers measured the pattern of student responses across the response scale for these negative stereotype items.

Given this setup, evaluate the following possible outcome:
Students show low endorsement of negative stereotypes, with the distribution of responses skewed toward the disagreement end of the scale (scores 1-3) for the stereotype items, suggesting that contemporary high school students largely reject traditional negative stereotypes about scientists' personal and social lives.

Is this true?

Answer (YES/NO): YES